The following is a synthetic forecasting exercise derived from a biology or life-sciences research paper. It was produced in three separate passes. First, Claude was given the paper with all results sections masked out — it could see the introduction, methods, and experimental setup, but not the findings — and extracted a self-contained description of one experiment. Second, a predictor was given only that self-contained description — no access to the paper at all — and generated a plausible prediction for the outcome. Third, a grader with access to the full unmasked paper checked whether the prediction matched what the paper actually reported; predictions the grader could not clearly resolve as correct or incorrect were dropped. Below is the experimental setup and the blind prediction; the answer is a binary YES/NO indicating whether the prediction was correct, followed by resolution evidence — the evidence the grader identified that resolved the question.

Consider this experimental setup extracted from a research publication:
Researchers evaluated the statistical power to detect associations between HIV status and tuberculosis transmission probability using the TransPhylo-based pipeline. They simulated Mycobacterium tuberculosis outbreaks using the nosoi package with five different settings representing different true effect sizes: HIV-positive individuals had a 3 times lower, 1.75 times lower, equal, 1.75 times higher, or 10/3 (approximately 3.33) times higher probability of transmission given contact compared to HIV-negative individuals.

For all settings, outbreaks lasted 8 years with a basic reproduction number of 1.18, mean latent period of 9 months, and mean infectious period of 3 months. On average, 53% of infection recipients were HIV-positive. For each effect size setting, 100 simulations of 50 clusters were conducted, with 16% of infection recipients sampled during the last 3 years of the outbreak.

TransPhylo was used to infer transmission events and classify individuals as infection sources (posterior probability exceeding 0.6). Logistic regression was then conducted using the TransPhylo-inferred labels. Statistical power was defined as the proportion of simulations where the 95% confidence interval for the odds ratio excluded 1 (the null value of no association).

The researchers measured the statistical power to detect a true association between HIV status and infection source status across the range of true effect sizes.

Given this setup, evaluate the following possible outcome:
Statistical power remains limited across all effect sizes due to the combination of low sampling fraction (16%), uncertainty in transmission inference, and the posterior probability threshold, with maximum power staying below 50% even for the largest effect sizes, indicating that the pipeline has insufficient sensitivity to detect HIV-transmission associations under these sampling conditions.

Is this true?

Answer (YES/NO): NO